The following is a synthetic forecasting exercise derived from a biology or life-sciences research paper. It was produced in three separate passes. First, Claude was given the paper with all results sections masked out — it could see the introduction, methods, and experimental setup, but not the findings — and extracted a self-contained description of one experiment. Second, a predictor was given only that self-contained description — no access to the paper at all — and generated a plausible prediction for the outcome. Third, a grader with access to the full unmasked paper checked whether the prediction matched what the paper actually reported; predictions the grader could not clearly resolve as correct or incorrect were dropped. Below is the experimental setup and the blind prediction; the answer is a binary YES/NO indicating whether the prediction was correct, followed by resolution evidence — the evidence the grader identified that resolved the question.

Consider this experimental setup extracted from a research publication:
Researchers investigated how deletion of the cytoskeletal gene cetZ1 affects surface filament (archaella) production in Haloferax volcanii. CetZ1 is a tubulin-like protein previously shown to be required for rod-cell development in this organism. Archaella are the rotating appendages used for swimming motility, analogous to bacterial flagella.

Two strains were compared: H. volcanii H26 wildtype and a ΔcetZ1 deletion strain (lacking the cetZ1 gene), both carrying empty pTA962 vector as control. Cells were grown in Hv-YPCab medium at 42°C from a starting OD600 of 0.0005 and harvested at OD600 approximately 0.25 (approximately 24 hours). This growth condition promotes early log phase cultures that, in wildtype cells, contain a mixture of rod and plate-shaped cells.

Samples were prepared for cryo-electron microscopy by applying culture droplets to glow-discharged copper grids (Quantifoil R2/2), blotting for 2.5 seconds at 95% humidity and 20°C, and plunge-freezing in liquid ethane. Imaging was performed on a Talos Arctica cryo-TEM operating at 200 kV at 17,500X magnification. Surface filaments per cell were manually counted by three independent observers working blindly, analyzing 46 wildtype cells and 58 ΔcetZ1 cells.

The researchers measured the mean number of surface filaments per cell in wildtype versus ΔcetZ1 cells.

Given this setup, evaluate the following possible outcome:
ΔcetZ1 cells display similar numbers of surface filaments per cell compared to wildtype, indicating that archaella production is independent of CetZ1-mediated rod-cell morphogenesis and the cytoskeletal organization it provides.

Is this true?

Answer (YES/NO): NO